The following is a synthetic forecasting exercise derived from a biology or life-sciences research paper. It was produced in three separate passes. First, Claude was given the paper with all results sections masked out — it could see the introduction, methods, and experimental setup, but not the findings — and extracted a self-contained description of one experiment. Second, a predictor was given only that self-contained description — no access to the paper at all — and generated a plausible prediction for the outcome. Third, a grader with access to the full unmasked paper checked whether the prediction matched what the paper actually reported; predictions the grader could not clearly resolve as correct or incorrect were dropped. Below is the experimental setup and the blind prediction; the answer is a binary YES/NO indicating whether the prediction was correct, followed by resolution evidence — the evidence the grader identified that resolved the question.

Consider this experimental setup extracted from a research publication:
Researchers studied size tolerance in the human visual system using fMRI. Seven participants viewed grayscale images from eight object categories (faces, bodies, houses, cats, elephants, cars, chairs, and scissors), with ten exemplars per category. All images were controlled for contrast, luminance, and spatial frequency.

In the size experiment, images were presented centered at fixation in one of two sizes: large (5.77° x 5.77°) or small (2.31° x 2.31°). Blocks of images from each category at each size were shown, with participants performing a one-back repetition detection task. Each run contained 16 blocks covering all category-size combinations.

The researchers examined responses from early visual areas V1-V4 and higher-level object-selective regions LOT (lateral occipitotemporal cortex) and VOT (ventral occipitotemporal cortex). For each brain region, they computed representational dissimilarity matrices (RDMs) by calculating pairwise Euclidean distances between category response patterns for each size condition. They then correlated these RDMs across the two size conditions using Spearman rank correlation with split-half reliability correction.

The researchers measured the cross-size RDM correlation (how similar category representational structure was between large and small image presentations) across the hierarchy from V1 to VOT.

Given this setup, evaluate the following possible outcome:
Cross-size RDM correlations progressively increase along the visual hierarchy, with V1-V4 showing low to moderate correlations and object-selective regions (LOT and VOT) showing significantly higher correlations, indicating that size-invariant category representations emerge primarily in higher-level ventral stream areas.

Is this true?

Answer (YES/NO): YES